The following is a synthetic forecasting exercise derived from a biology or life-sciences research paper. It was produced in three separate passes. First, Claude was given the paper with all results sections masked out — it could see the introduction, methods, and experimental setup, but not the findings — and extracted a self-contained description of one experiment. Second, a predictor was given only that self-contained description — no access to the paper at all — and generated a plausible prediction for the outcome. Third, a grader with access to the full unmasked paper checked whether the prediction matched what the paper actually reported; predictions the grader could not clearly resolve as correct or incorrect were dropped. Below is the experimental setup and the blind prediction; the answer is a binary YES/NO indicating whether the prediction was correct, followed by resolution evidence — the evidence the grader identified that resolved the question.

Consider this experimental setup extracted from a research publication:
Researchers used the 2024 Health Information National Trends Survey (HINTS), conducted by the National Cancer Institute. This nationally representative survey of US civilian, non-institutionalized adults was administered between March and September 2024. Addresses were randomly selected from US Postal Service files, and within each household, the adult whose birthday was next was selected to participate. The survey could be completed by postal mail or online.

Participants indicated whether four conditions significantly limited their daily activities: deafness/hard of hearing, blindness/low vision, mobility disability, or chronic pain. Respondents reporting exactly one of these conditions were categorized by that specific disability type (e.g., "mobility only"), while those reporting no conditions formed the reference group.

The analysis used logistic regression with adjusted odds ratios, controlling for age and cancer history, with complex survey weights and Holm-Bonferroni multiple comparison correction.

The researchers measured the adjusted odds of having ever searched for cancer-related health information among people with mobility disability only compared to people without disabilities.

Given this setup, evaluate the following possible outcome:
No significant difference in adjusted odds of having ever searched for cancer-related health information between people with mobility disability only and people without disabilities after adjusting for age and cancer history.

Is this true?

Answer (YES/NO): YES